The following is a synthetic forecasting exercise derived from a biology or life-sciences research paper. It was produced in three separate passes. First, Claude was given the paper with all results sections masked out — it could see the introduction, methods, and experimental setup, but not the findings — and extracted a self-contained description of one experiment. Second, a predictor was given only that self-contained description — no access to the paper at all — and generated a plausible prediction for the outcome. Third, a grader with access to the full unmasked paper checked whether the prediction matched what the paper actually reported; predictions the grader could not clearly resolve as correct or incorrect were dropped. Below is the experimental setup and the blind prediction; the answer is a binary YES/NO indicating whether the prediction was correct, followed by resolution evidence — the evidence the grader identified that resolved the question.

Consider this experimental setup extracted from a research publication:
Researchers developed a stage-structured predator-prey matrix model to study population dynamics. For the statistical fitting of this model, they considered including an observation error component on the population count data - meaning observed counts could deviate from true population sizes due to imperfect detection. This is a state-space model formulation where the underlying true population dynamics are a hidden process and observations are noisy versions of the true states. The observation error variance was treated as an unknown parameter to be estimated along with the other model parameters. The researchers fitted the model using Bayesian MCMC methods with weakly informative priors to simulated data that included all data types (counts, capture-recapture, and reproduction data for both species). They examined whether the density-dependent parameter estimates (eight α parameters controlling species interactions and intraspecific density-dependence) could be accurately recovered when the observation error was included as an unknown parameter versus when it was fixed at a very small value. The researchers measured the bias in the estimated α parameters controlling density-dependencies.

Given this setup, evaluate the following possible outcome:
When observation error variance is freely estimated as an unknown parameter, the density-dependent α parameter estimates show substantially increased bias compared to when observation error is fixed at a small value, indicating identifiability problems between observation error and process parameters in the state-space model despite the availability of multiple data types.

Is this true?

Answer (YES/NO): YES